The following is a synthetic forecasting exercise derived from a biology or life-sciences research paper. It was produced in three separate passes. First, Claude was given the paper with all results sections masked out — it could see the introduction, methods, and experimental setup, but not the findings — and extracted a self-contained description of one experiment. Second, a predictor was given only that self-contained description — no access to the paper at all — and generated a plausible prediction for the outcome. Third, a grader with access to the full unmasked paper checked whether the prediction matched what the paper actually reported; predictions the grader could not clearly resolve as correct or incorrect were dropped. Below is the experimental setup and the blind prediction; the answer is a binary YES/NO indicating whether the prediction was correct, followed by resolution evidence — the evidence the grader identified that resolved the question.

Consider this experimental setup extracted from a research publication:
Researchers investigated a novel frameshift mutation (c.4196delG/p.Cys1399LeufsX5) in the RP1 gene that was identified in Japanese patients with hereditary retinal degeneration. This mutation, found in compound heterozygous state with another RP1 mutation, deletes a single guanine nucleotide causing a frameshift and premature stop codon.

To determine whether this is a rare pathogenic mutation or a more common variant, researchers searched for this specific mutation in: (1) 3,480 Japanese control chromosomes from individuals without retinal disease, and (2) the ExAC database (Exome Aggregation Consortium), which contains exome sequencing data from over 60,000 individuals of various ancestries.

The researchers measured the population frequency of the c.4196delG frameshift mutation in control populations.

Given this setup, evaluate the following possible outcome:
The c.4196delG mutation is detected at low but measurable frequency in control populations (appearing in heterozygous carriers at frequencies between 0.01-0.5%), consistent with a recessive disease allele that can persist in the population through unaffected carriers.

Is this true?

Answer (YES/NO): NO